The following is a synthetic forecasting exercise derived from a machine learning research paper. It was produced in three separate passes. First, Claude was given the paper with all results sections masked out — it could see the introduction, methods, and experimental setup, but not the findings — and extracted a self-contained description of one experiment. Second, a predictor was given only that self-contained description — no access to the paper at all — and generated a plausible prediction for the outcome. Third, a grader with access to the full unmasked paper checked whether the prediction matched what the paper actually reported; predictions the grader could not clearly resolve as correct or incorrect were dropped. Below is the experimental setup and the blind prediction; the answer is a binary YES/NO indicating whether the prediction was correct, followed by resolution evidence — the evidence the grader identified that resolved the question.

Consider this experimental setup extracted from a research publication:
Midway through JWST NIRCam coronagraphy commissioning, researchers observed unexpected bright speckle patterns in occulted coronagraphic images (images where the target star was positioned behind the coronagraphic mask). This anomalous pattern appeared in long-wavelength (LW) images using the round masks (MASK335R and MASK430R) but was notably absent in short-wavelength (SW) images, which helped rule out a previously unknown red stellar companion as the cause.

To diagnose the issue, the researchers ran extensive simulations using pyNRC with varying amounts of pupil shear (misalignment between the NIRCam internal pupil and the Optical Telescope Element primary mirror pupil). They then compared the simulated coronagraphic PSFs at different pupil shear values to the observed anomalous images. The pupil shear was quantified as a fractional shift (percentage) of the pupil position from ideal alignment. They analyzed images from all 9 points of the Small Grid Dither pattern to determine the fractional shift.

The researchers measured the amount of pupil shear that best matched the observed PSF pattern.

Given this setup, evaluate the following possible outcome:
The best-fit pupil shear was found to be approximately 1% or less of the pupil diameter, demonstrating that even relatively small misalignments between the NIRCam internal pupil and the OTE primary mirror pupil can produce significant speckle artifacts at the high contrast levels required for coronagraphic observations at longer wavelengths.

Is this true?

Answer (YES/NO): NO